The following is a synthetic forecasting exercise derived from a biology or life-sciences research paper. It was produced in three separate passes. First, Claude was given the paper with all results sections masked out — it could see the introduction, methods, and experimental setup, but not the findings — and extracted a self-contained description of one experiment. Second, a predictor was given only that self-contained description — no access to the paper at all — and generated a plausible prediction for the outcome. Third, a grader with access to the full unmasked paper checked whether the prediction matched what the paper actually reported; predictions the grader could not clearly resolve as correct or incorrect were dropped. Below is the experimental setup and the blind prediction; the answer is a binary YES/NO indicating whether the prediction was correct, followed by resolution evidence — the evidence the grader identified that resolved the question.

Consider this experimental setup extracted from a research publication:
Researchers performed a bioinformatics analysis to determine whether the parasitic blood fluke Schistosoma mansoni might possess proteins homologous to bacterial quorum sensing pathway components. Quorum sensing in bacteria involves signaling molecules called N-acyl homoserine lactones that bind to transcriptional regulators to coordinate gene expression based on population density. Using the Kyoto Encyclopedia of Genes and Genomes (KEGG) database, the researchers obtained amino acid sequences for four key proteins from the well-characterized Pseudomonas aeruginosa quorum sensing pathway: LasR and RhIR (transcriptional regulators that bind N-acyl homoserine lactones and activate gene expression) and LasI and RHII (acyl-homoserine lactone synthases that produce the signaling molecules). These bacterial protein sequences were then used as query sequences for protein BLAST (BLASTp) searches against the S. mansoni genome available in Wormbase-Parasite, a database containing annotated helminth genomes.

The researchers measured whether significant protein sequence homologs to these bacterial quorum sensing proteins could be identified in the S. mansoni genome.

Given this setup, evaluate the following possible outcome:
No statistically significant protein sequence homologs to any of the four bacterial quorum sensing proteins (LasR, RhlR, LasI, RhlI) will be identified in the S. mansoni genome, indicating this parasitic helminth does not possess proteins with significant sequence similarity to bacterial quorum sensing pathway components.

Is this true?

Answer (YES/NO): YES